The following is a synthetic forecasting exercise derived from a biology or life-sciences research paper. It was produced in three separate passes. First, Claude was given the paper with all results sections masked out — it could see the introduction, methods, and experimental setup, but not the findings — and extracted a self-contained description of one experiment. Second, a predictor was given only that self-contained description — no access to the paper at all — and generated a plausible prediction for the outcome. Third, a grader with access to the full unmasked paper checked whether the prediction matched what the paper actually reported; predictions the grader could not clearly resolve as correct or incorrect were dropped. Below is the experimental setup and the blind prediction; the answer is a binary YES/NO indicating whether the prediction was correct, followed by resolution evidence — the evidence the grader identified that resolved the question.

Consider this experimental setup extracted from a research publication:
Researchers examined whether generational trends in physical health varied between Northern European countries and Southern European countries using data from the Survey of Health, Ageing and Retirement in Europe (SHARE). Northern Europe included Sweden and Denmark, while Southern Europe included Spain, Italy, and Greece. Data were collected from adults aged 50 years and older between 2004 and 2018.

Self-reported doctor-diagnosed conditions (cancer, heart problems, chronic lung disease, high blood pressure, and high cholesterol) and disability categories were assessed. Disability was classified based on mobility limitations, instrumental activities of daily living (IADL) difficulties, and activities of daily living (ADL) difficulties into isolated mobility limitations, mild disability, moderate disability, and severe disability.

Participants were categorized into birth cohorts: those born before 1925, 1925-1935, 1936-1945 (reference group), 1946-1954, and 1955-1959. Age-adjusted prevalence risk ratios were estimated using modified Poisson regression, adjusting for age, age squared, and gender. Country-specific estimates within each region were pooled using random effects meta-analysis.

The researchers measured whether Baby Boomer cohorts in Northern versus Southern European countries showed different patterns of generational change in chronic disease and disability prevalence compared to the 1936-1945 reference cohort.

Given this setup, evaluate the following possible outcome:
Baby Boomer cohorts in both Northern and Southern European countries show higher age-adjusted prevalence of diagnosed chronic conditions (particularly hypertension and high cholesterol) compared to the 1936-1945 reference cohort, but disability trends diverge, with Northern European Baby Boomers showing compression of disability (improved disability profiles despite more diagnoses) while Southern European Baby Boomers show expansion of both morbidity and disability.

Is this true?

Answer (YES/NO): NO